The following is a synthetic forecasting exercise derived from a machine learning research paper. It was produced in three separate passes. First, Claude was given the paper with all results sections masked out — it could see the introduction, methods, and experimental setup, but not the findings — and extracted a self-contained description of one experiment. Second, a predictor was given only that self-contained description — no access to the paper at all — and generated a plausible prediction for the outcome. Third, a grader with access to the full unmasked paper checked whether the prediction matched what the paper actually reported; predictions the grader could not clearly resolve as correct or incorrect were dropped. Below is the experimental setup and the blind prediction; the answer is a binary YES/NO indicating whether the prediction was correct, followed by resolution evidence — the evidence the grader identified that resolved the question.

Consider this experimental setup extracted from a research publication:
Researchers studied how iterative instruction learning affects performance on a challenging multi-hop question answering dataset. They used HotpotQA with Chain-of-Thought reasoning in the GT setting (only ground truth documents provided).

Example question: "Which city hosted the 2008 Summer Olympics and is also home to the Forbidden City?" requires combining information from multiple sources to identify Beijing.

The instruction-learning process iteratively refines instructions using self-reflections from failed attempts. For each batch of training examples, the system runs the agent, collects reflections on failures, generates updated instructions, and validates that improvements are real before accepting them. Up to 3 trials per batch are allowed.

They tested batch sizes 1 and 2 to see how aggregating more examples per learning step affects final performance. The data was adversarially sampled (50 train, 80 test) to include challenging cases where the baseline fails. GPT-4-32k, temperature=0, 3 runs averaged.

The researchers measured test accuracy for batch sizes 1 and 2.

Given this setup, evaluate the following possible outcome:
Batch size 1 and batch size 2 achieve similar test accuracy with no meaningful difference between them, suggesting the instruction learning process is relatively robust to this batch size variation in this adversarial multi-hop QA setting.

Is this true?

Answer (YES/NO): NO